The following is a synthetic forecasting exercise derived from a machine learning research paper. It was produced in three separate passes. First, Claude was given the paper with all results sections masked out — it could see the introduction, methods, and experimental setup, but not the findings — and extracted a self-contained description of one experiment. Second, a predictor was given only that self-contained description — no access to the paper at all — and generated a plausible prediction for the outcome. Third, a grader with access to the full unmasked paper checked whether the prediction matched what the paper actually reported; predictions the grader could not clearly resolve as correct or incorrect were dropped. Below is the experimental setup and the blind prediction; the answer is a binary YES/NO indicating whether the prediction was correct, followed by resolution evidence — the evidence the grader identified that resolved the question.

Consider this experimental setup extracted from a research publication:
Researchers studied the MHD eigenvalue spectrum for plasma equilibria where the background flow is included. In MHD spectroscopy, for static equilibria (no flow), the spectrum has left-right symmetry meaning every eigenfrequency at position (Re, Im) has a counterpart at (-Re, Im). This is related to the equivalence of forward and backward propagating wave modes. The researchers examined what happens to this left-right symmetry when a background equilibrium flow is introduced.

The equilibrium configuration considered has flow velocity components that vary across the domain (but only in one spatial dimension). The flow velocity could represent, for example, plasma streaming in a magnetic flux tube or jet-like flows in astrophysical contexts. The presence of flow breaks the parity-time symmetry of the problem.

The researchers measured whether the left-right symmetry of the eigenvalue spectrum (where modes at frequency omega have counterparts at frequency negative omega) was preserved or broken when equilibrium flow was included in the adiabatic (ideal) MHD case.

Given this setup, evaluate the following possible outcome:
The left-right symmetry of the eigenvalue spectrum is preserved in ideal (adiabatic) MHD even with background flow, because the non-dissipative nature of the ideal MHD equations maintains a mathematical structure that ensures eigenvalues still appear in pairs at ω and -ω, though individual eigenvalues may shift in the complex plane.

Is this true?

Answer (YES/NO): NO